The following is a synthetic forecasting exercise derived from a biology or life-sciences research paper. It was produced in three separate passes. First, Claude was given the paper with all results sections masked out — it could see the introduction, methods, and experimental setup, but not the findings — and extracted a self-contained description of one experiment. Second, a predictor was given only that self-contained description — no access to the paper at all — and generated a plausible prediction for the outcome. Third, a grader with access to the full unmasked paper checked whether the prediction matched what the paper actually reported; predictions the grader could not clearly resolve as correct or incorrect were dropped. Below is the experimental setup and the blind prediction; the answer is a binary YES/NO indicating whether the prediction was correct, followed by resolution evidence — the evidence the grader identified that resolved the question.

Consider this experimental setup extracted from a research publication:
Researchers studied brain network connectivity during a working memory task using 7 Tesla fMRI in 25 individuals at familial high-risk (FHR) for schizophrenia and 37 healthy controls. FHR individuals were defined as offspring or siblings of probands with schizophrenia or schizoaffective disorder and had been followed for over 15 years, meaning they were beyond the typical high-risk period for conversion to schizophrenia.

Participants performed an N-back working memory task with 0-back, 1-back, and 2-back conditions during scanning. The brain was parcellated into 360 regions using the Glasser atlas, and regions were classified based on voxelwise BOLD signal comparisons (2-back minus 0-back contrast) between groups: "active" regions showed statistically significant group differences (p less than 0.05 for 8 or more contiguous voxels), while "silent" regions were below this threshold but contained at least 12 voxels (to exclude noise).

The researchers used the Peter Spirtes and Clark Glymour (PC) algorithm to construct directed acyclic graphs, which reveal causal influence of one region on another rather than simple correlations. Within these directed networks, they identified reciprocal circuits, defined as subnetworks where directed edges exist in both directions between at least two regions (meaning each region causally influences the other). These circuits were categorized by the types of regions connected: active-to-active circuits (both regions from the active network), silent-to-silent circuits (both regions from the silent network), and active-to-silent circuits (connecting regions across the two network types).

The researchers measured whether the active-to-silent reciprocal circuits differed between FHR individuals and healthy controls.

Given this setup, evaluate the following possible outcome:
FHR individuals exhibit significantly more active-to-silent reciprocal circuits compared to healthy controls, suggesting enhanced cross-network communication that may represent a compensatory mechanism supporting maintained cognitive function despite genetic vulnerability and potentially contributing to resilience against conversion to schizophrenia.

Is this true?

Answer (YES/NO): NO